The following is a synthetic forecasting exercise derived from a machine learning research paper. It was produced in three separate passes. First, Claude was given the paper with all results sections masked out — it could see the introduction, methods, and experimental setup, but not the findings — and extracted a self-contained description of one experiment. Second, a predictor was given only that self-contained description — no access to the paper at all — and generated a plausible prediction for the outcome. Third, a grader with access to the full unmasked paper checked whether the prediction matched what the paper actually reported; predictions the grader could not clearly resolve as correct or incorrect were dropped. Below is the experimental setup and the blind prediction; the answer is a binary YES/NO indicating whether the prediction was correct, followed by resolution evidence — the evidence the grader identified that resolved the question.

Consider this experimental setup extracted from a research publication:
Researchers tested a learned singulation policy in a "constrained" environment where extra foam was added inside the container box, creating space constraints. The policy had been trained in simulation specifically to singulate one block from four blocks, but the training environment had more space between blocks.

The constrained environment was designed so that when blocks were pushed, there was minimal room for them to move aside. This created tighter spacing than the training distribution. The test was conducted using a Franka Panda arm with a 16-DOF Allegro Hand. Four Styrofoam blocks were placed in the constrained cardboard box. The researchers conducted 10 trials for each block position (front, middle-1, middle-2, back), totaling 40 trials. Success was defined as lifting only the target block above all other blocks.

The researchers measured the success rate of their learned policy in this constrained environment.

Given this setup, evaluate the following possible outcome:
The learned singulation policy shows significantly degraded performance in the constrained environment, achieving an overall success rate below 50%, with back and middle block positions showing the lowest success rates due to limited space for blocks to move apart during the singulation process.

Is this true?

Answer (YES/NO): NO